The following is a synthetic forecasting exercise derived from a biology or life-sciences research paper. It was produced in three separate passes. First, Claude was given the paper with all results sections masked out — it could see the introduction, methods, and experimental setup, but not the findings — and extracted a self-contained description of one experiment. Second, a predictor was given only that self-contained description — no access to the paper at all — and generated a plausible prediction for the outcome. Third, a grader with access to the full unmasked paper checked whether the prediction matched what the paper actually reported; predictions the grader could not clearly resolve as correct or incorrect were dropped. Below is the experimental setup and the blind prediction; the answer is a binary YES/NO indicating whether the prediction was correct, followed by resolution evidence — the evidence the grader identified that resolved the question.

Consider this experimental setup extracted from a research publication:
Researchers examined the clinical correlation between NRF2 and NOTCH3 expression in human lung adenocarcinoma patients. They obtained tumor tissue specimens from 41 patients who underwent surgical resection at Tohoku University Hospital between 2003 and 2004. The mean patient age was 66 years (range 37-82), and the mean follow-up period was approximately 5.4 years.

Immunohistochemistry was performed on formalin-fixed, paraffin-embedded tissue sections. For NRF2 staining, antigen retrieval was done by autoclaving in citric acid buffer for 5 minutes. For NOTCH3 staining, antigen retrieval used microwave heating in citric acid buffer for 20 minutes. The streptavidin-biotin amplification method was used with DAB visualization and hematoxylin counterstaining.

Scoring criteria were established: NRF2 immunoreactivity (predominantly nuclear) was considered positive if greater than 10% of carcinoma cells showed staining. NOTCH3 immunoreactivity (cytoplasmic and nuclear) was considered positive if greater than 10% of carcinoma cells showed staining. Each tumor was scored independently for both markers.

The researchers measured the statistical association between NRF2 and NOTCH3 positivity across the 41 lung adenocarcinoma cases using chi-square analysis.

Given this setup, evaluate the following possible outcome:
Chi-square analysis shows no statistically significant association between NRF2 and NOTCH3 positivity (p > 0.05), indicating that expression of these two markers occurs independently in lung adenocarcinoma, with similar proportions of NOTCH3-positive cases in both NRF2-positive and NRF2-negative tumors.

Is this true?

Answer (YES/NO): NO